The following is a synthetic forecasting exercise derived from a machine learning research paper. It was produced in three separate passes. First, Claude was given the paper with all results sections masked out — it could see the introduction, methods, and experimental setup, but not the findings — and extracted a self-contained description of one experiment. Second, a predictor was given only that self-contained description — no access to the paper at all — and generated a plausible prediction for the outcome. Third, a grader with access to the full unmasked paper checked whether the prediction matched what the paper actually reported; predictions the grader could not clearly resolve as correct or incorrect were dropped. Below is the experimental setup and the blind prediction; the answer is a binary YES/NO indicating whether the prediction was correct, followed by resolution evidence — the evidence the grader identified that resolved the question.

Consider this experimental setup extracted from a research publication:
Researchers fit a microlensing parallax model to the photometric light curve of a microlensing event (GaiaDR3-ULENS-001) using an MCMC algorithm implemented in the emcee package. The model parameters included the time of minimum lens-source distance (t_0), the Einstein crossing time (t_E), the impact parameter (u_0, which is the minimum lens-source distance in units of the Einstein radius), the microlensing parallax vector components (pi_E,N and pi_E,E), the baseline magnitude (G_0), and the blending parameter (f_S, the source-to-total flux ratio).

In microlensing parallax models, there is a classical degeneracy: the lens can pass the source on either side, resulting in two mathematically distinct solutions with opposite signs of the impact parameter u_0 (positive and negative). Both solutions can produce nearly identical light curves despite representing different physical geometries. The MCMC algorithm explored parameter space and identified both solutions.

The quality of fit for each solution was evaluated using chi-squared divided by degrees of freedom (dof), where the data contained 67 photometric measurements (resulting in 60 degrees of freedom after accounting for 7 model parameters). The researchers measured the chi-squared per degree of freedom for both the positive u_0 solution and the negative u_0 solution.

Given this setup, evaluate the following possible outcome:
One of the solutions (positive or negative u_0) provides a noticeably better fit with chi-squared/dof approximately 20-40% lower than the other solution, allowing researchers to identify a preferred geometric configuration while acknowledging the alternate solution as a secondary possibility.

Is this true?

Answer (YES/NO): NO